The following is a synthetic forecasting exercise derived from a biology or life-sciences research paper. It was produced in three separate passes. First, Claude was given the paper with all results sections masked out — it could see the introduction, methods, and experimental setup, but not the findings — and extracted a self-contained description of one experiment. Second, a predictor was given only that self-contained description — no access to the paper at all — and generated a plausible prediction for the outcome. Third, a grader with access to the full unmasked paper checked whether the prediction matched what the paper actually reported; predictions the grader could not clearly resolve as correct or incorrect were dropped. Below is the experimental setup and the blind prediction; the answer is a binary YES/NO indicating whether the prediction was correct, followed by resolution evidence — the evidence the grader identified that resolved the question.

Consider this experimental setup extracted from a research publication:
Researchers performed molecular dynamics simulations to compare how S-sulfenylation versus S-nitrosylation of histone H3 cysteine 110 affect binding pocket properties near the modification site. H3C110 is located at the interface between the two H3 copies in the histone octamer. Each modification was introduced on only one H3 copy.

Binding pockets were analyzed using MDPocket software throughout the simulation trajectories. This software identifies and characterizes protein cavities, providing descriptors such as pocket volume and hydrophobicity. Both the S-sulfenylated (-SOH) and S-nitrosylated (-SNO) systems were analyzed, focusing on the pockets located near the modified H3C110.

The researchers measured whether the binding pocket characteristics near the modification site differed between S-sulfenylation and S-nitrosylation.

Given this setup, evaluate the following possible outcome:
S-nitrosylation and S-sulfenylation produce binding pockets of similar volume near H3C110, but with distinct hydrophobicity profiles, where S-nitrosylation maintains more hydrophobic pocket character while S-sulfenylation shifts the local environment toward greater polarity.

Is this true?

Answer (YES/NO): NO